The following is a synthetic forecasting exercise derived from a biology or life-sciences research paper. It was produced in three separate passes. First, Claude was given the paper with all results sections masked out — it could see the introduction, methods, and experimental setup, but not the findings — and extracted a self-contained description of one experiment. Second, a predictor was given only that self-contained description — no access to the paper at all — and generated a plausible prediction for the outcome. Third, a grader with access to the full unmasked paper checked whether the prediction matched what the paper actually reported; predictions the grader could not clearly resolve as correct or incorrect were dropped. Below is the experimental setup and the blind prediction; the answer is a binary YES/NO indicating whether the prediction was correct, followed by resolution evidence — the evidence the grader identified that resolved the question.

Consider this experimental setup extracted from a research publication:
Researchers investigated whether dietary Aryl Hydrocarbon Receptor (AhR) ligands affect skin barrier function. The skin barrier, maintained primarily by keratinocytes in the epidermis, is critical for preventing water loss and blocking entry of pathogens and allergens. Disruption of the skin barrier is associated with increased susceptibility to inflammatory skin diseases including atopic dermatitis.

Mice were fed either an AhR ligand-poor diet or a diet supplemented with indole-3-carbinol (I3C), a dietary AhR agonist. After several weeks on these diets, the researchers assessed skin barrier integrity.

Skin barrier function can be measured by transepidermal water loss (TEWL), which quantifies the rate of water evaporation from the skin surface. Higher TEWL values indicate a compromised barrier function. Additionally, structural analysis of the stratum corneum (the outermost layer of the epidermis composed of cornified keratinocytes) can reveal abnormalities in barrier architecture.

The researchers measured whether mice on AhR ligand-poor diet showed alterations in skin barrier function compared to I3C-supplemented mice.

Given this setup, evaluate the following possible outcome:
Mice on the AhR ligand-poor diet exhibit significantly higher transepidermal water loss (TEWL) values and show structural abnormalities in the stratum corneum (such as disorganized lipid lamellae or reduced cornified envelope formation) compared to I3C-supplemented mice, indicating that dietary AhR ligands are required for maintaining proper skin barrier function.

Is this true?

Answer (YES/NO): NO